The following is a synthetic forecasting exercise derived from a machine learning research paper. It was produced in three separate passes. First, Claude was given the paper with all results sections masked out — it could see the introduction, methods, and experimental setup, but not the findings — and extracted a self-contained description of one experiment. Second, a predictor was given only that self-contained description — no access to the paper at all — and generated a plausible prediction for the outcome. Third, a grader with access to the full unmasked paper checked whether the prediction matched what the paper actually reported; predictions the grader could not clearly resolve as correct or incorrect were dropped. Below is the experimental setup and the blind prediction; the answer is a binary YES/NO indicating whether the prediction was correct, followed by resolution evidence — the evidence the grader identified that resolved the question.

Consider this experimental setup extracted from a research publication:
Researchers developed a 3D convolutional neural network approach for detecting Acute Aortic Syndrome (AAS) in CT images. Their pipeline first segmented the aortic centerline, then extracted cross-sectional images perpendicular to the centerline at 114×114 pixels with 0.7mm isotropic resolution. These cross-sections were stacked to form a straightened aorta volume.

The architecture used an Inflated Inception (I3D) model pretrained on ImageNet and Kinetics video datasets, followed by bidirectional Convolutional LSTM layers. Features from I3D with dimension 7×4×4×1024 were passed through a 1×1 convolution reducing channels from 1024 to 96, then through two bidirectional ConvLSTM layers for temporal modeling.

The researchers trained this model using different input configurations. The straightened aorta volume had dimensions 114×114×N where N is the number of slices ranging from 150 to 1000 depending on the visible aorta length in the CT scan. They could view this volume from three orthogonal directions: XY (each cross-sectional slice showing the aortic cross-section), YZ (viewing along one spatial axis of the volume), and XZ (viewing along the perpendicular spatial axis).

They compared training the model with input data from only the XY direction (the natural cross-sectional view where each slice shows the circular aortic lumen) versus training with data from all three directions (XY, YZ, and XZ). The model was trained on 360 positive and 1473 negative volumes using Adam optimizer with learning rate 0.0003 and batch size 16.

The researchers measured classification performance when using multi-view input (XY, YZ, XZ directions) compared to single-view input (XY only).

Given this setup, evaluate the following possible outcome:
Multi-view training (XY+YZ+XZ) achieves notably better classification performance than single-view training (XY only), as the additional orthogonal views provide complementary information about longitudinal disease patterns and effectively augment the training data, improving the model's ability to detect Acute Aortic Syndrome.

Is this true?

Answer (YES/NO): YES